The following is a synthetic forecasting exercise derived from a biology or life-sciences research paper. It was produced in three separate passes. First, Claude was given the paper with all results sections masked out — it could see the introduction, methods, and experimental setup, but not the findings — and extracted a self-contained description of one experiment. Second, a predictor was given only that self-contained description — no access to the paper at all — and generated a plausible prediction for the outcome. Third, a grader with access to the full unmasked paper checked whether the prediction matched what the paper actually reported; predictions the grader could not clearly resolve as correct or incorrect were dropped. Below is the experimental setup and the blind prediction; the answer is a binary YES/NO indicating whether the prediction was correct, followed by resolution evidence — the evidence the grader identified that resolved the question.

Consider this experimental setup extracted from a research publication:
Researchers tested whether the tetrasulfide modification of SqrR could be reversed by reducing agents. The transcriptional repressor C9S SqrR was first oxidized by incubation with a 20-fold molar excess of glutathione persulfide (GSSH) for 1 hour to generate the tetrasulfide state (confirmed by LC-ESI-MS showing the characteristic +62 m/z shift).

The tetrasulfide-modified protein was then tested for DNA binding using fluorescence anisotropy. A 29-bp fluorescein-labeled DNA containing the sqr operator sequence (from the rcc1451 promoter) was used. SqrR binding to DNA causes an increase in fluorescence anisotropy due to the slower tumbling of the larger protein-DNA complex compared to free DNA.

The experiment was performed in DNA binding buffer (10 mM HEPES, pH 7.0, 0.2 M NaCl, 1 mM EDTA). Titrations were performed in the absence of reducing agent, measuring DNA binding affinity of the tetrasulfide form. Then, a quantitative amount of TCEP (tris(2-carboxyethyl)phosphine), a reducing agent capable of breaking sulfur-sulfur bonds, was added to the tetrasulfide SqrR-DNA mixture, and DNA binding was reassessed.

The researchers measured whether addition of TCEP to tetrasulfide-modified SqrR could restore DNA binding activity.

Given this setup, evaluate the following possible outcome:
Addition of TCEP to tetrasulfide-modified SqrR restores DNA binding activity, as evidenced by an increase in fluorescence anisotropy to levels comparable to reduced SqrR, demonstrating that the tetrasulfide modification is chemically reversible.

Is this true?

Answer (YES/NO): YES